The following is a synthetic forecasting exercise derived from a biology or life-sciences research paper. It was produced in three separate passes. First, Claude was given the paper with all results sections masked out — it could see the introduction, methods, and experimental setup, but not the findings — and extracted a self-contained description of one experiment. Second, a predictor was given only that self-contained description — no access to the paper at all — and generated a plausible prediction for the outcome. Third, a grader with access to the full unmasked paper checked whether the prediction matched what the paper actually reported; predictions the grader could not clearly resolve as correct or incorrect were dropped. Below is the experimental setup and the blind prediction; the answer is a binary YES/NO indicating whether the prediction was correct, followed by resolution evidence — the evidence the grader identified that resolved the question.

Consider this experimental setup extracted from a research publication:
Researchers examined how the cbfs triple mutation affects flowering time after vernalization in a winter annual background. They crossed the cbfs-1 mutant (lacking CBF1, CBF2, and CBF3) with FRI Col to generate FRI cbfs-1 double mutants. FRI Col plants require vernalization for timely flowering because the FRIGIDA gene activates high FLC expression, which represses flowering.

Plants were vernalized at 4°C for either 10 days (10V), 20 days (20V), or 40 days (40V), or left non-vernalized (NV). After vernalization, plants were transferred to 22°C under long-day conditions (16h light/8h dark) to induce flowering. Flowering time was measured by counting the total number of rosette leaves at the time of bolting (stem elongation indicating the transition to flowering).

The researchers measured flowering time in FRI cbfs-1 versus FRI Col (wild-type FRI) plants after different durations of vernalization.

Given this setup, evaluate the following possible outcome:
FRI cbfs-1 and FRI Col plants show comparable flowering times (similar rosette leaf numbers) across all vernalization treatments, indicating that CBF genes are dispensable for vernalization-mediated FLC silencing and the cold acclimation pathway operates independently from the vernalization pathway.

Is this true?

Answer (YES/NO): YES